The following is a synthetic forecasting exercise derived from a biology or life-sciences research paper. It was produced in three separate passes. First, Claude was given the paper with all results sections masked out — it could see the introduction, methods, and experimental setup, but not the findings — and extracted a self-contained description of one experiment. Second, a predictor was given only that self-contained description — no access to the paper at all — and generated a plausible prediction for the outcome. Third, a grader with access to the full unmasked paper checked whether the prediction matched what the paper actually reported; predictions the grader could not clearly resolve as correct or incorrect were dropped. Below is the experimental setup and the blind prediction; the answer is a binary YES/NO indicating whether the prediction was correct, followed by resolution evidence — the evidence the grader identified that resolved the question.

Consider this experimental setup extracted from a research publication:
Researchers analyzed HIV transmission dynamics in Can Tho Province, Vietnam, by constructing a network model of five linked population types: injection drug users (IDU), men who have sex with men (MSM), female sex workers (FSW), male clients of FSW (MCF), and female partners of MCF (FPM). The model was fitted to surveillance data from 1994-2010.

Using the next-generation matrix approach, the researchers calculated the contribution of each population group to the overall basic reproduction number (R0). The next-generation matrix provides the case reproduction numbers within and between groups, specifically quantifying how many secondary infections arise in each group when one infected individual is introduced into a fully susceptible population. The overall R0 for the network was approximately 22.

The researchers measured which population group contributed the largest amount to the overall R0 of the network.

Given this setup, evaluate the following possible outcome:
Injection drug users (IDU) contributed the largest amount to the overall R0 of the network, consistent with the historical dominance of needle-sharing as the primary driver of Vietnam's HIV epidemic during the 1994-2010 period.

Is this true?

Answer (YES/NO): YES